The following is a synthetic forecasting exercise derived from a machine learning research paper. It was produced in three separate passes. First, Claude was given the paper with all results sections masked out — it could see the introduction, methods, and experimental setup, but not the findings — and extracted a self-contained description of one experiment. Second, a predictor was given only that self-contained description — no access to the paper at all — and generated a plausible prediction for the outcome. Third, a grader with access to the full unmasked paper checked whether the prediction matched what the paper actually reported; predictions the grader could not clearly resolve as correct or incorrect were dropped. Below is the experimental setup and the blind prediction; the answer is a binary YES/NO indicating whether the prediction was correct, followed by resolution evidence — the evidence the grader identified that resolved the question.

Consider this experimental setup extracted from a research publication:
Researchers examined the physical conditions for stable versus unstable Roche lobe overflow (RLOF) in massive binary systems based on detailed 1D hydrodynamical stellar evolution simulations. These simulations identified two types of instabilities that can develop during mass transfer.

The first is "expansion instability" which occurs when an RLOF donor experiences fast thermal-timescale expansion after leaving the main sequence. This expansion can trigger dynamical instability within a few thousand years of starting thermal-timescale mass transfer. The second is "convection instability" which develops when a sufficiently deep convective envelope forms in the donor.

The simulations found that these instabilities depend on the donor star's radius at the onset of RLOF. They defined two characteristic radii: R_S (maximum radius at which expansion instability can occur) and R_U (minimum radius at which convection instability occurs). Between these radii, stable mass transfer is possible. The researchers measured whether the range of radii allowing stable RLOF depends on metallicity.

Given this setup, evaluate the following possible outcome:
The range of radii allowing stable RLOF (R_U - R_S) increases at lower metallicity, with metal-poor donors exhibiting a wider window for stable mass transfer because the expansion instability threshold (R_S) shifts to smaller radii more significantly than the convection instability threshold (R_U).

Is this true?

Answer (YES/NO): NO